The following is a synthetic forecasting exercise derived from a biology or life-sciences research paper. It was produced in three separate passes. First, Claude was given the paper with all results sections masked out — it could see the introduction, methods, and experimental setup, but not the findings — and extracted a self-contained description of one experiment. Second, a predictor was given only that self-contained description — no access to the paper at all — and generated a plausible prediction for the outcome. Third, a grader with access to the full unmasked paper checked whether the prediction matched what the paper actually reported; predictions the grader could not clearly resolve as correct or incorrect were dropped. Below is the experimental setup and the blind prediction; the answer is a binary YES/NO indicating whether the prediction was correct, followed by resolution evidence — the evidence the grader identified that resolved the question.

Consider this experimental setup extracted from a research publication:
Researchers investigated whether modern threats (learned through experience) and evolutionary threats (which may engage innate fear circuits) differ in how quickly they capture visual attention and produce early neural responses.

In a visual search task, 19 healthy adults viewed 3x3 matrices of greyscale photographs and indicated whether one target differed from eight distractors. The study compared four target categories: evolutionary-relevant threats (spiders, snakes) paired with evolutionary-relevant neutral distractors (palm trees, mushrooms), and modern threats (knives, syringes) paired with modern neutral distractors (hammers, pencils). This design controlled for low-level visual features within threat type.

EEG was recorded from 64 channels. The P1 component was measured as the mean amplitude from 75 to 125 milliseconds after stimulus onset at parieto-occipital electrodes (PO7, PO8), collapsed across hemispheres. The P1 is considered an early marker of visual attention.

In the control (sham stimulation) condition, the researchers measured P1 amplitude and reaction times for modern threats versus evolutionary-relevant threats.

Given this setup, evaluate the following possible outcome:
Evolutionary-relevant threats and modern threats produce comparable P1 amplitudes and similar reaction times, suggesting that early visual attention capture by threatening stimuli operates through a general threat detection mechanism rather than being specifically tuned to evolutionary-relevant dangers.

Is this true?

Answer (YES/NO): NO